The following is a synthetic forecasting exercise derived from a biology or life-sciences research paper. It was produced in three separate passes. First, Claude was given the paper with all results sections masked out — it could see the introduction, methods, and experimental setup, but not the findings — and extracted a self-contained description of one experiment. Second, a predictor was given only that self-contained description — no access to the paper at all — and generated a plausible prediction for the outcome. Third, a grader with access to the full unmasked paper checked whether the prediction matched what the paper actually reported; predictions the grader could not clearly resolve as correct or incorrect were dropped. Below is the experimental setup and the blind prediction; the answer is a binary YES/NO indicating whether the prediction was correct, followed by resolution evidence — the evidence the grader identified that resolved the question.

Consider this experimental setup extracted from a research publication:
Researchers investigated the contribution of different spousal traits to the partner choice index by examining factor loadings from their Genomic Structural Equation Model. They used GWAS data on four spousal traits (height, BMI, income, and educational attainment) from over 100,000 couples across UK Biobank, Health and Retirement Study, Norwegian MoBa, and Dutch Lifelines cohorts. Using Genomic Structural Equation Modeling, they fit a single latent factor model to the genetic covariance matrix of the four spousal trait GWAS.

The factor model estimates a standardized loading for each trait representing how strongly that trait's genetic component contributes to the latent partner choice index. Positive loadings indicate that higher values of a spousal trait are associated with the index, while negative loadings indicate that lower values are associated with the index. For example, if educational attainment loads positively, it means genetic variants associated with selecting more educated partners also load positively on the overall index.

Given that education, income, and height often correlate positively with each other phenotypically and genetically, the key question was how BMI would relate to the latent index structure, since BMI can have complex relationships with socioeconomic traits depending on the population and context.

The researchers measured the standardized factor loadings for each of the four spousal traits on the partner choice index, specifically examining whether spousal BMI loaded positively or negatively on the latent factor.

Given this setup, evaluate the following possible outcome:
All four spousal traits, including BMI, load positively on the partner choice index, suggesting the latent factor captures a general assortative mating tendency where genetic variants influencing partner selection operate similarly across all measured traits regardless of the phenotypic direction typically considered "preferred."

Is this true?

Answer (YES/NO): NO